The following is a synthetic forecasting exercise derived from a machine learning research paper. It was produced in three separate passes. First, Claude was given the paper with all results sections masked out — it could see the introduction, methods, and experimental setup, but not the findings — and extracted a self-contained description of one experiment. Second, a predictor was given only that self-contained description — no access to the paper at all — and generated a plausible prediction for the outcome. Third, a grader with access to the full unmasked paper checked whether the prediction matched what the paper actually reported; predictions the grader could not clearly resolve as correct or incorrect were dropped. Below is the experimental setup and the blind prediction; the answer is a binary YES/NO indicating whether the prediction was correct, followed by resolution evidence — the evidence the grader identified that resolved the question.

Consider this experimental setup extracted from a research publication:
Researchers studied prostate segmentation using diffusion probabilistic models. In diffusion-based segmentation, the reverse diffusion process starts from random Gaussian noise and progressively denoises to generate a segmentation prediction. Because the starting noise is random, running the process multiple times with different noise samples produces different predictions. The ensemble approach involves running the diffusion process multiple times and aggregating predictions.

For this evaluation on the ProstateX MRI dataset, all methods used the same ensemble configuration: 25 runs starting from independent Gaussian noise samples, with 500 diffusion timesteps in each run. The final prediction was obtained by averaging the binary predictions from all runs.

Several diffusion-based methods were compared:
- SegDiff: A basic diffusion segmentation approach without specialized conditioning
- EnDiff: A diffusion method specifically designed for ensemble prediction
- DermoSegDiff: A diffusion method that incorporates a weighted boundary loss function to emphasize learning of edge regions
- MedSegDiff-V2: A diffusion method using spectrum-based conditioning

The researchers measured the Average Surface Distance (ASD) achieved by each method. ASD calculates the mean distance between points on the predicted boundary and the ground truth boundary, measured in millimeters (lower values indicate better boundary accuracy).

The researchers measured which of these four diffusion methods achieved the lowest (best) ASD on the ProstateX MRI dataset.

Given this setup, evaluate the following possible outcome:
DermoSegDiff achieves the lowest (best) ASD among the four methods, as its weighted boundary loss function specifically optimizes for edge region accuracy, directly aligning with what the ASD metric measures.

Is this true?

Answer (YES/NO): NO